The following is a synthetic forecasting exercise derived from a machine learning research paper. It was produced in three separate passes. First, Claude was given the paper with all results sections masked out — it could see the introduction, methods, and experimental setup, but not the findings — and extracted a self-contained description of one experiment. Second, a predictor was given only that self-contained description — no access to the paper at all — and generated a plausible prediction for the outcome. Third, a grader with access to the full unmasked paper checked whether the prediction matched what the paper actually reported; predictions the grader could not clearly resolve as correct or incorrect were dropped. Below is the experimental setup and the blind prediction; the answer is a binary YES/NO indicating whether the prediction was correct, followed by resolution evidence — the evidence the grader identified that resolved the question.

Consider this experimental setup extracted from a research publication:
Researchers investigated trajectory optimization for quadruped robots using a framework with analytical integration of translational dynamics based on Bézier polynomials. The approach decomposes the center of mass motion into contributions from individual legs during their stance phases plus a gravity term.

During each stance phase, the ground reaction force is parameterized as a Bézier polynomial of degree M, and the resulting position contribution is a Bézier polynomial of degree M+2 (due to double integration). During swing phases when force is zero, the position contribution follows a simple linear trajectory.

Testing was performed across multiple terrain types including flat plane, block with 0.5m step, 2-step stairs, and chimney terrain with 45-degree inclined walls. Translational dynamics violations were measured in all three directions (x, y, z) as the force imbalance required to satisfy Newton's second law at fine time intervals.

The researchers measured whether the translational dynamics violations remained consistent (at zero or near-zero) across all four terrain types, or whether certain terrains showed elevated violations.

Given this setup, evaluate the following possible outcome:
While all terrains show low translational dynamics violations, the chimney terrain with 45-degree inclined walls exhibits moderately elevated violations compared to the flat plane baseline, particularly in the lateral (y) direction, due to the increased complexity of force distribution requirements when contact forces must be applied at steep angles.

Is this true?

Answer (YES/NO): NO